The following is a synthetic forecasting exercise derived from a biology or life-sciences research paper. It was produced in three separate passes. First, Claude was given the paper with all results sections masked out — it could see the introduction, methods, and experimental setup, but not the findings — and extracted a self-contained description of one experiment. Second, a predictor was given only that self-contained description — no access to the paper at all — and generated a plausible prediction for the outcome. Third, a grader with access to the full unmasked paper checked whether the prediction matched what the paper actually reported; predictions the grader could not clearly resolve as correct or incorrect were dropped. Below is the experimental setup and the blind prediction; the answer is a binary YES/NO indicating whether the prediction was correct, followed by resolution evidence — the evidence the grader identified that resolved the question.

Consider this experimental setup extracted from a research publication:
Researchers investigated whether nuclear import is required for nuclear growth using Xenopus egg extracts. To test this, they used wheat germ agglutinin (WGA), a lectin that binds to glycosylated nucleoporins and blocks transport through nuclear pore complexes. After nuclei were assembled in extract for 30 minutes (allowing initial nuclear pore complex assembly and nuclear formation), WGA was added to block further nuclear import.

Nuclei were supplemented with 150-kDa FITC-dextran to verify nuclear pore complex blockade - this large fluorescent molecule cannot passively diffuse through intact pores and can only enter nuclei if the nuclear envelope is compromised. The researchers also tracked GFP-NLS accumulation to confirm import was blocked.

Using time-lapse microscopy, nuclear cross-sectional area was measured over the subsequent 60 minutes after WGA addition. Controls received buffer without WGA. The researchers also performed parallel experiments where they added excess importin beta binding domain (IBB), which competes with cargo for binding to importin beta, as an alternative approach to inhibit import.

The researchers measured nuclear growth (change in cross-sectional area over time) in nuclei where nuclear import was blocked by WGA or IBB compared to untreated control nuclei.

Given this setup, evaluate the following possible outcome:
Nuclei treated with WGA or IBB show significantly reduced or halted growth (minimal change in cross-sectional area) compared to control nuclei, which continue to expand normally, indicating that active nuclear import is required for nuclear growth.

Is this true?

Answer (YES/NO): YES